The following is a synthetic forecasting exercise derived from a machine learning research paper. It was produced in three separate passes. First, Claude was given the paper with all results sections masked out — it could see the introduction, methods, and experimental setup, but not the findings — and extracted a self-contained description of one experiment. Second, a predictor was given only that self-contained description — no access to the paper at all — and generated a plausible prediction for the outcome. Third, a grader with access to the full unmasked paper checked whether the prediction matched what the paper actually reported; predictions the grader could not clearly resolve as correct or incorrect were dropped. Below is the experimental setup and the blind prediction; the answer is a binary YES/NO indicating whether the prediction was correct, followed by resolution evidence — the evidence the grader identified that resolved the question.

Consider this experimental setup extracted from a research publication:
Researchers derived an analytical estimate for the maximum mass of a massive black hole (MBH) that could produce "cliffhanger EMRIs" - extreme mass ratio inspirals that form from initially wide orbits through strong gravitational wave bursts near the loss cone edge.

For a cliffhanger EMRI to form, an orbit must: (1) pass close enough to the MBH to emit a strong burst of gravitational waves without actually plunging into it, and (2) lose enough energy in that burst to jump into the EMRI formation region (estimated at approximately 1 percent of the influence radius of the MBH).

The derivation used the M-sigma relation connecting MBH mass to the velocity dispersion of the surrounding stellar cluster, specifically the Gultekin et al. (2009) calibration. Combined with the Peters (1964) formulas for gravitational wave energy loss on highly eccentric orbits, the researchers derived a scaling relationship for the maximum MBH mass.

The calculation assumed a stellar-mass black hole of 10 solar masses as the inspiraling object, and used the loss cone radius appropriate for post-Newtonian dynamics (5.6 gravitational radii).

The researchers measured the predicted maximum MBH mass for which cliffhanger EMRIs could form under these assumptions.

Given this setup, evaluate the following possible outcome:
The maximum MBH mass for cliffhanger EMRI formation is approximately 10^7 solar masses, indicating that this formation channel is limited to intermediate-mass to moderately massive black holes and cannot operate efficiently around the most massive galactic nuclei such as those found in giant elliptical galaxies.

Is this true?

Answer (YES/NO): NO